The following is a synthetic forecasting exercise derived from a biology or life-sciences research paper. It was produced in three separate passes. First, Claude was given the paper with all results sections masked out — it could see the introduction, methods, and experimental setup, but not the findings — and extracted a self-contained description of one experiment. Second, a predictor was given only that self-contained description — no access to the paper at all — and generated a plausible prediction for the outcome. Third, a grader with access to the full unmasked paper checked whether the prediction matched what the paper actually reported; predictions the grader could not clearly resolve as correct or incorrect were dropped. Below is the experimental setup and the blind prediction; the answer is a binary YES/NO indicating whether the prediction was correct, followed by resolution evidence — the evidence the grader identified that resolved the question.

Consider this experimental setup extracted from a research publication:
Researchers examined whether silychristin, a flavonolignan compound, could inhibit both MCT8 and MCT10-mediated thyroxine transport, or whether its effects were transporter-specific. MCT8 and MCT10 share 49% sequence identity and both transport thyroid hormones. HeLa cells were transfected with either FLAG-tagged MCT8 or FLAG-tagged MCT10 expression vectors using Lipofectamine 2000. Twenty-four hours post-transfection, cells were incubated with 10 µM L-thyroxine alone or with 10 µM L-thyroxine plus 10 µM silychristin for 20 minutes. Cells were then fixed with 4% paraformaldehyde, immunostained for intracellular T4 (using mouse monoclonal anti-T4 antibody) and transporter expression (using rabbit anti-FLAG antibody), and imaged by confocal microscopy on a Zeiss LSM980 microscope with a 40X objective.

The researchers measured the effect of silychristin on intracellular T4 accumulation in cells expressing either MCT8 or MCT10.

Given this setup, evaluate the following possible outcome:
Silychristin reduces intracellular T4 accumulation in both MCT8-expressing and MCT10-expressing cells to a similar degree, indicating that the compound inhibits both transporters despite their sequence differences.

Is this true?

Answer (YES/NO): NO